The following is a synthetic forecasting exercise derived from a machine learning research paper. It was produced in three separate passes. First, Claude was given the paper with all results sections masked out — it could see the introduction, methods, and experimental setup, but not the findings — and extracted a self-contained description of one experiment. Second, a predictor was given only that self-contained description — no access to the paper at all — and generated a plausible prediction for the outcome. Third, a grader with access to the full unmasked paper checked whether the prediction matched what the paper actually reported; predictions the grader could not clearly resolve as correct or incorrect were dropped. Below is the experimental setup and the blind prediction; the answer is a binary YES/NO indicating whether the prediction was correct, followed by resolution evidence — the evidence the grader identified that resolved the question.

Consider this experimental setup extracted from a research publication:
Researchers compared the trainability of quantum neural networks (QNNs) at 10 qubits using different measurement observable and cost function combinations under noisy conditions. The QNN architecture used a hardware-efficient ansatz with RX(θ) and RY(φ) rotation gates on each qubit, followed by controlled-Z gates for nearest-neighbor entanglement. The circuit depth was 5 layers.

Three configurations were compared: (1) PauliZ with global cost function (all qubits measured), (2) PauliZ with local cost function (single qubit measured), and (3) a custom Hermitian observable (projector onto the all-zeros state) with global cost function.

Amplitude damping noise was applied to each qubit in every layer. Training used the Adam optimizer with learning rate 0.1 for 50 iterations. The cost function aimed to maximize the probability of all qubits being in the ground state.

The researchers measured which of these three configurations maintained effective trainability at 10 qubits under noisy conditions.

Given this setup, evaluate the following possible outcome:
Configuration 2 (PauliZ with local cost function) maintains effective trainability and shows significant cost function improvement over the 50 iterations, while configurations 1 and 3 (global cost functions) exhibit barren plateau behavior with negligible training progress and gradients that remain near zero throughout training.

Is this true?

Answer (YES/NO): NO